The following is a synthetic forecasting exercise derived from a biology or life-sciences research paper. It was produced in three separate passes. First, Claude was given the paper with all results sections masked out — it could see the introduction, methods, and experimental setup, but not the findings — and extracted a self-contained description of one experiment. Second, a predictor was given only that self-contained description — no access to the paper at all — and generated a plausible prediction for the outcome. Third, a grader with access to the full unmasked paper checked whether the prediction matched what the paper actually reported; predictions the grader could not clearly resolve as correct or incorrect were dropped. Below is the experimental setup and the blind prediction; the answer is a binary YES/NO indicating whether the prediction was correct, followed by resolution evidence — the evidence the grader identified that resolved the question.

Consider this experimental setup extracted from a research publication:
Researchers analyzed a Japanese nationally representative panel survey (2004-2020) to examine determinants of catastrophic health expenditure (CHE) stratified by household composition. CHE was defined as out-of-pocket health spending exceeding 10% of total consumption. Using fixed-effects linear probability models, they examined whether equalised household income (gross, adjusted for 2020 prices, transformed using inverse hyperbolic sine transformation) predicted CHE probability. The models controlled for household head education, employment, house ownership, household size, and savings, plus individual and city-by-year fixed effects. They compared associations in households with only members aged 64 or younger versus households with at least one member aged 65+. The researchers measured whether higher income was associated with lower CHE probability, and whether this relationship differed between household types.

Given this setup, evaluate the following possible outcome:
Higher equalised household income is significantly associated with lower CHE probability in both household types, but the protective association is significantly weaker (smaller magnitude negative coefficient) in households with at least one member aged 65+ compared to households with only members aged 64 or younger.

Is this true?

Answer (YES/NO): NO